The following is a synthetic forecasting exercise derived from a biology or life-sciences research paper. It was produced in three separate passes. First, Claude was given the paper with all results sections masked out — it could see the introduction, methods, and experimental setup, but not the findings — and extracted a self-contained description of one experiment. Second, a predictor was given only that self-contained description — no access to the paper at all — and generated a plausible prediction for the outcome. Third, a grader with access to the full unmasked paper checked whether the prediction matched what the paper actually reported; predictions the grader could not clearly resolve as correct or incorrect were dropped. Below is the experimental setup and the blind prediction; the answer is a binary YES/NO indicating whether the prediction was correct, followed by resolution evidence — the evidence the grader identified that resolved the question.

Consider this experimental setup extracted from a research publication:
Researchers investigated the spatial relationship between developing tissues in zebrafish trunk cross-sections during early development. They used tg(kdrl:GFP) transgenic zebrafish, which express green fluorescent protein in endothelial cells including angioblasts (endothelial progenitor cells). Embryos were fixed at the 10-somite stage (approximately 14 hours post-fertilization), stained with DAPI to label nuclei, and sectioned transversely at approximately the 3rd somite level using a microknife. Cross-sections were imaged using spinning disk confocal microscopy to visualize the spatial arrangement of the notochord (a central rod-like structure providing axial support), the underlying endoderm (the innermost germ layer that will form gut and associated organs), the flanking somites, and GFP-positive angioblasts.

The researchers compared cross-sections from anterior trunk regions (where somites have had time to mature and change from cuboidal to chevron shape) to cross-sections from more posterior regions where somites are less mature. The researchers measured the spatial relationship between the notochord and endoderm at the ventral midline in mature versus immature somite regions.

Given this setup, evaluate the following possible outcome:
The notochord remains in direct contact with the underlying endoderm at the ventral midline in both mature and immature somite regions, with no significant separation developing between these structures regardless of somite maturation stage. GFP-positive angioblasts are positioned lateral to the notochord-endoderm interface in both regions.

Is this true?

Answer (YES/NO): NO